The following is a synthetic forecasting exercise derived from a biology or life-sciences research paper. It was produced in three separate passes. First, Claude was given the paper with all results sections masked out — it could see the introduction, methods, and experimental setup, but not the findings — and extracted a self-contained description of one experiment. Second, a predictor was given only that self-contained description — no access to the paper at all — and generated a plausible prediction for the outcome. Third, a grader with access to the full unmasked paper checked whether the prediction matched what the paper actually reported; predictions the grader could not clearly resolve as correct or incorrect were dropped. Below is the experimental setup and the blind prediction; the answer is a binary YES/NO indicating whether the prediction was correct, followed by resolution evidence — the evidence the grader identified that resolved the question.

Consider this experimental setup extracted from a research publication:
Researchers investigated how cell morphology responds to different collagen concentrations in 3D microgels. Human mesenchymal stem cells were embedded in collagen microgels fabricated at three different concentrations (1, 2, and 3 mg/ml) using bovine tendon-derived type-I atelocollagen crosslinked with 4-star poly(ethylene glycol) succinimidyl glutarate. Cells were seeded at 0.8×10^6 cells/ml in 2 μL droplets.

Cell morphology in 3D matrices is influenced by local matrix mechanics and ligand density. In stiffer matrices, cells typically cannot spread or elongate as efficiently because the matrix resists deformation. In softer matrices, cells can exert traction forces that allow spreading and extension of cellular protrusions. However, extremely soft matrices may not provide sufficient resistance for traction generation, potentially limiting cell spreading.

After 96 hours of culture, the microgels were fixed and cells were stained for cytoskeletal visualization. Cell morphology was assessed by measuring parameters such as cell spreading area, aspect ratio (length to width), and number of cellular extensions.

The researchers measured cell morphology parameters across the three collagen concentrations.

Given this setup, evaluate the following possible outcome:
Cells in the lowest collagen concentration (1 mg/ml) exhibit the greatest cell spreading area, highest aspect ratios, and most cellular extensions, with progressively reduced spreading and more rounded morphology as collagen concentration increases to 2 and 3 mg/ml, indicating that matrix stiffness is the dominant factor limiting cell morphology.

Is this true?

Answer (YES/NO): NO